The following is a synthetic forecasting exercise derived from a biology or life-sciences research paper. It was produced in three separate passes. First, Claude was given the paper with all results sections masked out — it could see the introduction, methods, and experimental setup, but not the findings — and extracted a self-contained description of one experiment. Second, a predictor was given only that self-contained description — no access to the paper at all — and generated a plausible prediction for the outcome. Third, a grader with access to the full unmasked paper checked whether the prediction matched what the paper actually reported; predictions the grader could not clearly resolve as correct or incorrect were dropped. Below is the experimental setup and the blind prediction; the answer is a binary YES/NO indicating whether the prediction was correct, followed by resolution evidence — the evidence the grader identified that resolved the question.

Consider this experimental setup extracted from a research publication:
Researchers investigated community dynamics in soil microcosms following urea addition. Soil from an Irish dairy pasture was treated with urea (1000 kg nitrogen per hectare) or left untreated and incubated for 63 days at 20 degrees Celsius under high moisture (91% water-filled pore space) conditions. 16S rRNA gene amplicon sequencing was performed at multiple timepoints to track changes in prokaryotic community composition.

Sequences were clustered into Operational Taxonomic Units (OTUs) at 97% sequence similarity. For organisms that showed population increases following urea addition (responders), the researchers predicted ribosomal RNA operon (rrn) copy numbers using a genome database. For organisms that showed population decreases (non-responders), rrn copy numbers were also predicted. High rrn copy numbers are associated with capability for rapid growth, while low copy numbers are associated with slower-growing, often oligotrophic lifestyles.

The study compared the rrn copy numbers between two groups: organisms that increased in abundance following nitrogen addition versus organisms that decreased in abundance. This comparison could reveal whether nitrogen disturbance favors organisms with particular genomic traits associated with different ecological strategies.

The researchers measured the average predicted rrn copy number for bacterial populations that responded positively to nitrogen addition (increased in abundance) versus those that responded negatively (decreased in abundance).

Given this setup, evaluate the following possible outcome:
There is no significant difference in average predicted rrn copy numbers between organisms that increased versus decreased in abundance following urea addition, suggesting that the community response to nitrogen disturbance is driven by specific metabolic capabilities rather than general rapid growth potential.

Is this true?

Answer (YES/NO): NO